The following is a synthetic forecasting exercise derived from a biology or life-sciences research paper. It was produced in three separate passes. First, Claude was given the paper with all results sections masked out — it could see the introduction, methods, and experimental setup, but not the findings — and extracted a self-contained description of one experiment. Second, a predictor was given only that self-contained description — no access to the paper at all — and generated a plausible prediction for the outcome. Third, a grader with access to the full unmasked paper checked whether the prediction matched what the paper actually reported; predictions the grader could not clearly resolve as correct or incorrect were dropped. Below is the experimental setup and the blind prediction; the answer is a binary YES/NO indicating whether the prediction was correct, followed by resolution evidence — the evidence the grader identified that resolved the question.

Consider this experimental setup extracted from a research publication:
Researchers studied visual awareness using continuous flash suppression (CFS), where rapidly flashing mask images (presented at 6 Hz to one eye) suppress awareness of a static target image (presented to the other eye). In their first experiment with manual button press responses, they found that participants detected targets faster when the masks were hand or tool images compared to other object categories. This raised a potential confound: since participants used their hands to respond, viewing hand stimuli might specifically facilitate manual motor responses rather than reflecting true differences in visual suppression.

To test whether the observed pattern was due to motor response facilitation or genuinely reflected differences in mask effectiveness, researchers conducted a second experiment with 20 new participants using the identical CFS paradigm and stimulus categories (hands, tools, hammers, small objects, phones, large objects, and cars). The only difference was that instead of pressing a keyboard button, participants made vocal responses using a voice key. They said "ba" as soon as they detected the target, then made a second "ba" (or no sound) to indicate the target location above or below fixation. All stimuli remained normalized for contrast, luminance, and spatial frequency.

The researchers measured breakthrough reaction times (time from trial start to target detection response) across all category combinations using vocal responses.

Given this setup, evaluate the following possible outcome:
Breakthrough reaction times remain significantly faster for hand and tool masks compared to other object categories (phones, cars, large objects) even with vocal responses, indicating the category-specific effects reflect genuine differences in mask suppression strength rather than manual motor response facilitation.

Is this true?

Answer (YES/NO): NO